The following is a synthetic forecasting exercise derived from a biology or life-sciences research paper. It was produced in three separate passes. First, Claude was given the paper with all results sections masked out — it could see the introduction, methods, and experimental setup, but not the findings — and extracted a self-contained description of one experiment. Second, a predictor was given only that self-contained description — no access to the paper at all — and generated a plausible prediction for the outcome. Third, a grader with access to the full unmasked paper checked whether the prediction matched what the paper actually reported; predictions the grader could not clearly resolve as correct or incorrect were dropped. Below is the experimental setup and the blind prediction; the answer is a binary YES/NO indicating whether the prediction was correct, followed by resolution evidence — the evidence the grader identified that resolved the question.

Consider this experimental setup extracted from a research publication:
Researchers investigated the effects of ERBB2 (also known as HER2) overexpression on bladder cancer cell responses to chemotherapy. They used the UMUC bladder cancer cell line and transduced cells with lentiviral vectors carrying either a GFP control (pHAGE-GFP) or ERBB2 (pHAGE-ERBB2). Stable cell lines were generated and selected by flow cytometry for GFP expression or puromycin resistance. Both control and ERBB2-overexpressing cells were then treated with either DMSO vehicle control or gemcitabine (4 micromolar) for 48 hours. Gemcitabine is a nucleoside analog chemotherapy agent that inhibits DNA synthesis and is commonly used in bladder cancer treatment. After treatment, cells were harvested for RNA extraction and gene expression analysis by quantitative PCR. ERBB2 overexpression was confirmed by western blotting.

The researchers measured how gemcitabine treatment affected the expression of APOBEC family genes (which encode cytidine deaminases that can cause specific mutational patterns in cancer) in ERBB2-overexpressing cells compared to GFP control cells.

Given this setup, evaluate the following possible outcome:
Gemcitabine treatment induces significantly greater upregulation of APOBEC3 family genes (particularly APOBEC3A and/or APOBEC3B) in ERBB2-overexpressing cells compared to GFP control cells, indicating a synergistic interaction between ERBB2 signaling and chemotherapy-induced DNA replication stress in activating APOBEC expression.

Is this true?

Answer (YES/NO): YES